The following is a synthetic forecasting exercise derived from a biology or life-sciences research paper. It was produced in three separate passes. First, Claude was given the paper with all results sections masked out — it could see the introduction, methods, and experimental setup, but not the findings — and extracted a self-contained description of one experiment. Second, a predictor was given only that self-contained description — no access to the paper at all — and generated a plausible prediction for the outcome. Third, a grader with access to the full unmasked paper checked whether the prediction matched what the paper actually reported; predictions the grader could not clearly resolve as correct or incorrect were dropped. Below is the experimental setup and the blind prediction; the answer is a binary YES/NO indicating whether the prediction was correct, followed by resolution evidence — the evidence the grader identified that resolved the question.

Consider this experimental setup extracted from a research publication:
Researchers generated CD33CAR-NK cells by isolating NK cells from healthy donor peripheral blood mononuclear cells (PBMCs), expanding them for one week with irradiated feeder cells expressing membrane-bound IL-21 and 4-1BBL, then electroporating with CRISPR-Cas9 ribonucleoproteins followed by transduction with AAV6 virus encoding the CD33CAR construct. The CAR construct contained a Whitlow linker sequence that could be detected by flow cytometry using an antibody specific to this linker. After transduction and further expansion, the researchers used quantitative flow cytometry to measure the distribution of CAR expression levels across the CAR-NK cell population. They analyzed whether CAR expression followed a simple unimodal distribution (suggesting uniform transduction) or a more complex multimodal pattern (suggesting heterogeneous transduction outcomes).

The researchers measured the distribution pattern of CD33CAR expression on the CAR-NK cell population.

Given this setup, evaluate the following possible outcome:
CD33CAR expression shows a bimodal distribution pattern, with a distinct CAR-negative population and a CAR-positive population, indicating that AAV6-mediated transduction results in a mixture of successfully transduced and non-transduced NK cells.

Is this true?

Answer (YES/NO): YES